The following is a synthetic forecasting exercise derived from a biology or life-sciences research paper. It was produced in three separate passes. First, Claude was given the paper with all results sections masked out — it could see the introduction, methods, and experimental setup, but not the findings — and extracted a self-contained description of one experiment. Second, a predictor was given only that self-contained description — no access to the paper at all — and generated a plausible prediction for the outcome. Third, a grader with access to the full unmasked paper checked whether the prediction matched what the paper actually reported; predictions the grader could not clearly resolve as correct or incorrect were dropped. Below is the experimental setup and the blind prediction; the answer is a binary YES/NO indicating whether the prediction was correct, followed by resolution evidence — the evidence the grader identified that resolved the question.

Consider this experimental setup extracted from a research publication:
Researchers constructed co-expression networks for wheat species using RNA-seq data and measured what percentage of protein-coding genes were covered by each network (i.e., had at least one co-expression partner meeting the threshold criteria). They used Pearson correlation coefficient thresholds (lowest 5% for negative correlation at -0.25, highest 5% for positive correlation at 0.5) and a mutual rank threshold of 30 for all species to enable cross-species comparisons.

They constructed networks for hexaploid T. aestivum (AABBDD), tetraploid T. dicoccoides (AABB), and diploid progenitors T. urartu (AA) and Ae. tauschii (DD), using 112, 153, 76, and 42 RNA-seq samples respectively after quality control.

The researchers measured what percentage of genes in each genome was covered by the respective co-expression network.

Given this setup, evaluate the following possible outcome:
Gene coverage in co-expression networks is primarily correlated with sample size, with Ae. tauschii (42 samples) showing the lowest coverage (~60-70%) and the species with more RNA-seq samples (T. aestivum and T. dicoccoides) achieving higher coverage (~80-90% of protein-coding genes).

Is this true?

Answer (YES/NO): NO